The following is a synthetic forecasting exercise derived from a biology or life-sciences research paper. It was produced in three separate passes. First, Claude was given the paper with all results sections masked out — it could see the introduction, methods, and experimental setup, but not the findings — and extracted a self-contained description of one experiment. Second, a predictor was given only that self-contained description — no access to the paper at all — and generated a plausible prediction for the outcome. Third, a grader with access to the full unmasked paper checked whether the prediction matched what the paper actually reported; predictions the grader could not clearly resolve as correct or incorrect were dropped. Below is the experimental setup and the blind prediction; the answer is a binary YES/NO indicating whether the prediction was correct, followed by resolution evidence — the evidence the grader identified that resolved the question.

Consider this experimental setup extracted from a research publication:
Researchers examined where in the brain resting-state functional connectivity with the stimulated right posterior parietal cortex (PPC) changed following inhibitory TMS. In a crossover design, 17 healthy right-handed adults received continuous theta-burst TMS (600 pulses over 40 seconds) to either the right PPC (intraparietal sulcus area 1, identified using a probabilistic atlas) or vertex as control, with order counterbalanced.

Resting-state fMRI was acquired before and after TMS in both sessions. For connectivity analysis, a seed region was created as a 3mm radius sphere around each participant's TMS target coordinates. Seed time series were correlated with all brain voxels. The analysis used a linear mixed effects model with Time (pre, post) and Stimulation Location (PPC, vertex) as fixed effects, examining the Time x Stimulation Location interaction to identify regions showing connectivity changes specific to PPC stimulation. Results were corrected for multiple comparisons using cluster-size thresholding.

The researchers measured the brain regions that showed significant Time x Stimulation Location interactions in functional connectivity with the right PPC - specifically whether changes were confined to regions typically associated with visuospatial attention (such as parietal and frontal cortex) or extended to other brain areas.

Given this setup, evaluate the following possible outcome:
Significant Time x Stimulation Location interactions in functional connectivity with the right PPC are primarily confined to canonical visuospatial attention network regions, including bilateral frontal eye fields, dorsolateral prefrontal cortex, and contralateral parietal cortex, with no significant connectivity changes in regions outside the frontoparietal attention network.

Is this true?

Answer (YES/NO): NO